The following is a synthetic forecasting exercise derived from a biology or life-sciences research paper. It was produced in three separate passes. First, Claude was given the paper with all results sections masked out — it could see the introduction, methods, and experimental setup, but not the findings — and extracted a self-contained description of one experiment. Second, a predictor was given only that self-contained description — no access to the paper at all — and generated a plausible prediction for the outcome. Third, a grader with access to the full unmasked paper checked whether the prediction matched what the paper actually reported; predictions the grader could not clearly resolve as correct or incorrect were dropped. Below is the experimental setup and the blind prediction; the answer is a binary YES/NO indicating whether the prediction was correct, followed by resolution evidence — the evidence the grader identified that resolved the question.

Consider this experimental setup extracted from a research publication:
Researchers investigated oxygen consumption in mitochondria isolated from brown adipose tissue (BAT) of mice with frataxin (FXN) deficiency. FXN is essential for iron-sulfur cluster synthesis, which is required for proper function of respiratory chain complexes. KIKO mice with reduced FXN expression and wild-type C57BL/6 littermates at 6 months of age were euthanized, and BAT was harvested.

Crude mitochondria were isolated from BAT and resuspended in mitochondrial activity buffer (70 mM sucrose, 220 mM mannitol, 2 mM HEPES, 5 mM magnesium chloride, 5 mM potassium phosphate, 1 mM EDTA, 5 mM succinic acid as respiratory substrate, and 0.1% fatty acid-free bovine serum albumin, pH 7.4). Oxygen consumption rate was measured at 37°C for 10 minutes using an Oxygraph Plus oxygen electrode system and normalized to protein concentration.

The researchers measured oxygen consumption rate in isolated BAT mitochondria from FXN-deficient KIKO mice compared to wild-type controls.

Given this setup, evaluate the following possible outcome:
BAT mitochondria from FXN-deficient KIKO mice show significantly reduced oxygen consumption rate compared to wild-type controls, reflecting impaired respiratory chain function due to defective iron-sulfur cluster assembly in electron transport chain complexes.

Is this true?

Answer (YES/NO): YES